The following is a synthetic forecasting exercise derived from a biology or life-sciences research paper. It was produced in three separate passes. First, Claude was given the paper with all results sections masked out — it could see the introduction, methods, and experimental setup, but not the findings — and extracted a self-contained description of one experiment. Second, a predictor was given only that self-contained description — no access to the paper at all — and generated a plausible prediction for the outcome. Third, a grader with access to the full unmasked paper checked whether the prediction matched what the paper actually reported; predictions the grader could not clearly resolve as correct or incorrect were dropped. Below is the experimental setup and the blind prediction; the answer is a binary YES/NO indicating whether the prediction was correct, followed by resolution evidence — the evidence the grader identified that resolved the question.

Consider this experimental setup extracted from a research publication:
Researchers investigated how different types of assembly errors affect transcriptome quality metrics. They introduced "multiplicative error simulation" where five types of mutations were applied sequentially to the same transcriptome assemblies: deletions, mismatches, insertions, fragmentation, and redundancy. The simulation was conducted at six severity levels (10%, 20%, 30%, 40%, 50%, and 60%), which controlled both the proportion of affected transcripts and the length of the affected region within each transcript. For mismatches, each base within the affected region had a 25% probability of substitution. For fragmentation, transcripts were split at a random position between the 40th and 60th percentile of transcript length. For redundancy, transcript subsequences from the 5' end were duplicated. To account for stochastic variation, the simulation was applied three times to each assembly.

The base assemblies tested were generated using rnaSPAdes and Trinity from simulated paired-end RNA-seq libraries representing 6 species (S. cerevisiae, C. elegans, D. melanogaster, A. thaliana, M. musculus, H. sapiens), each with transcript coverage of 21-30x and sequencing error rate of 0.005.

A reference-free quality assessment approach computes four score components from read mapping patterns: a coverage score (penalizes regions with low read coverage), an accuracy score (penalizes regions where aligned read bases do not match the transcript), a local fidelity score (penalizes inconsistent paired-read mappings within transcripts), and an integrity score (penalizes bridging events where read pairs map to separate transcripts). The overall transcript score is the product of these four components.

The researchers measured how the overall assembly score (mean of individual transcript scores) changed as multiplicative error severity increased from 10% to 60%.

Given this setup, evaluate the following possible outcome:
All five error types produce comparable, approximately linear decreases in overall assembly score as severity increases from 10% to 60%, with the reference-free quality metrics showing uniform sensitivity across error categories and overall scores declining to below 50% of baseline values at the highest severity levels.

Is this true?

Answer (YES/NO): NO